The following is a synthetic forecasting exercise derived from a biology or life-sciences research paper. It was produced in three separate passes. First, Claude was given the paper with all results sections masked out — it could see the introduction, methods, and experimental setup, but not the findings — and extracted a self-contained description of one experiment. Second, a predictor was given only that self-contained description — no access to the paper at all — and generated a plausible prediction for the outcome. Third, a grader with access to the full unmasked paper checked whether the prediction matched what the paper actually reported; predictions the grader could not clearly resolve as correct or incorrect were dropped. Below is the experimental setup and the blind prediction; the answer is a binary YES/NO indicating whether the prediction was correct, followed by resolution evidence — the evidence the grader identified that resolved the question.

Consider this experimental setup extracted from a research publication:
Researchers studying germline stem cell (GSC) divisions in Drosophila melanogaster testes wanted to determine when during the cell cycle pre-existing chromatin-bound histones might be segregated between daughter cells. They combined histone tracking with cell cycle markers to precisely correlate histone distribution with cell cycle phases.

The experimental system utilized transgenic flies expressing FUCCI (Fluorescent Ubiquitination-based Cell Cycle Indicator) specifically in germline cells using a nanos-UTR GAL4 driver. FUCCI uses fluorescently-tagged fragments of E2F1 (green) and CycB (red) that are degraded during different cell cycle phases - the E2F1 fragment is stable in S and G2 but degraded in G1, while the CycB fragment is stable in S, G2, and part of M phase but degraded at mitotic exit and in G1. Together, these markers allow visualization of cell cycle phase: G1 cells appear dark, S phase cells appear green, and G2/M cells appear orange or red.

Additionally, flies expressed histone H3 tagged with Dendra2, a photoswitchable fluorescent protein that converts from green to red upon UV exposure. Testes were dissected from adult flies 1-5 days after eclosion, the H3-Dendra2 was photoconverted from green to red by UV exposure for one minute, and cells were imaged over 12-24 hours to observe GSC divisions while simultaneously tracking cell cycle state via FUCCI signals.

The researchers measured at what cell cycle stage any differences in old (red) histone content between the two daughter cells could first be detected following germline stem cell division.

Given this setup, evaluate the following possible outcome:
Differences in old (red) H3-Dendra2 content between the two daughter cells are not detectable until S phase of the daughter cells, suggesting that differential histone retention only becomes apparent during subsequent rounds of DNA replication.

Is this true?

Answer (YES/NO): NO